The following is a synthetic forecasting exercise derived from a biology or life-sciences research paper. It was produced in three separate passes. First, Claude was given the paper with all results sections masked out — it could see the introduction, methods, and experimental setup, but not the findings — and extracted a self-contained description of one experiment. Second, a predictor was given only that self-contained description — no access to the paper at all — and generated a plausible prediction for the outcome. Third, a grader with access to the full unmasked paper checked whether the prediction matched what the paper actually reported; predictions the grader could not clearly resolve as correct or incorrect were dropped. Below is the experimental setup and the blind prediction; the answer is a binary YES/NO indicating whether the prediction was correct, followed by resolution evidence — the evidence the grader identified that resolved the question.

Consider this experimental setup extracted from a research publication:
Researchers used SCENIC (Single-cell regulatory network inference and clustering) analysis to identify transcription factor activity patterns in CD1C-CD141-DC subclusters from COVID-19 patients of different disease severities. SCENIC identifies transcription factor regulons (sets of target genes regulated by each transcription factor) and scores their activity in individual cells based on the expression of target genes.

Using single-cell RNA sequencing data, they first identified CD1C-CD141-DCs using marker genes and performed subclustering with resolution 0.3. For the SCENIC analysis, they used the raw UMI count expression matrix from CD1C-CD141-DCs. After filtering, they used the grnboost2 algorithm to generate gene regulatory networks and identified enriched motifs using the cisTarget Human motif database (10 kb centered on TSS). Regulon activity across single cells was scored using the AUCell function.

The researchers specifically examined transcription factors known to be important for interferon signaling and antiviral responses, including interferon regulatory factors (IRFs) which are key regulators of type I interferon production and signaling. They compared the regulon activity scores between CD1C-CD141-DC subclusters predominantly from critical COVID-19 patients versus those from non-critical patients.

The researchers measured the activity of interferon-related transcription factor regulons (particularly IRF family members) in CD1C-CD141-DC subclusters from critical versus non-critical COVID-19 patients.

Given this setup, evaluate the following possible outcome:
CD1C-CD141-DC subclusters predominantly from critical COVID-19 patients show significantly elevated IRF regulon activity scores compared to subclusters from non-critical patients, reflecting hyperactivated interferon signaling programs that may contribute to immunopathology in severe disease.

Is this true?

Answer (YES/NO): NO